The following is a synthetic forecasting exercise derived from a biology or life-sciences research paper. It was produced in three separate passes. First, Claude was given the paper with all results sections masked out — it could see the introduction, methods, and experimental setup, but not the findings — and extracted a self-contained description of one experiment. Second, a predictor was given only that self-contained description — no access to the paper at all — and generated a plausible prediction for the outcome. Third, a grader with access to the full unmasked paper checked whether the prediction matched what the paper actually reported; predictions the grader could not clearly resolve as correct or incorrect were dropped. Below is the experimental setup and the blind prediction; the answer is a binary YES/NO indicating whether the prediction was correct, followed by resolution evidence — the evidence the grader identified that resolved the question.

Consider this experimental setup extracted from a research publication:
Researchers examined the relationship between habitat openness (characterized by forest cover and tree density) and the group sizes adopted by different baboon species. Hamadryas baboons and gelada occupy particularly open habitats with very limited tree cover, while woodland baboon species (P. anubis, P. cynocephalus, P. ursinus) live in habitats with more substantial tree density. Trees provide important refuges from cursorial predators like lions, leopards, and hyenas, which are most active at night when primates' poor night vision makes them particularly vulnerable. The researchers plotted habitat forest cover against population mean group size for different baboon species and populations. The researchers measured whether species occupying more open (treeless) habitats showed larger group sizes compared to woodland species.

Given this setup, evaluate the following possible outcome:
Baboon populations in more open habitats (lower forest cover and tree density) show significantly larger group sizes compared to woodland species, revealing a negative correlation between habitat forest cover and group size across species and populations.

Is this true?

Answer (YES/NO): YES